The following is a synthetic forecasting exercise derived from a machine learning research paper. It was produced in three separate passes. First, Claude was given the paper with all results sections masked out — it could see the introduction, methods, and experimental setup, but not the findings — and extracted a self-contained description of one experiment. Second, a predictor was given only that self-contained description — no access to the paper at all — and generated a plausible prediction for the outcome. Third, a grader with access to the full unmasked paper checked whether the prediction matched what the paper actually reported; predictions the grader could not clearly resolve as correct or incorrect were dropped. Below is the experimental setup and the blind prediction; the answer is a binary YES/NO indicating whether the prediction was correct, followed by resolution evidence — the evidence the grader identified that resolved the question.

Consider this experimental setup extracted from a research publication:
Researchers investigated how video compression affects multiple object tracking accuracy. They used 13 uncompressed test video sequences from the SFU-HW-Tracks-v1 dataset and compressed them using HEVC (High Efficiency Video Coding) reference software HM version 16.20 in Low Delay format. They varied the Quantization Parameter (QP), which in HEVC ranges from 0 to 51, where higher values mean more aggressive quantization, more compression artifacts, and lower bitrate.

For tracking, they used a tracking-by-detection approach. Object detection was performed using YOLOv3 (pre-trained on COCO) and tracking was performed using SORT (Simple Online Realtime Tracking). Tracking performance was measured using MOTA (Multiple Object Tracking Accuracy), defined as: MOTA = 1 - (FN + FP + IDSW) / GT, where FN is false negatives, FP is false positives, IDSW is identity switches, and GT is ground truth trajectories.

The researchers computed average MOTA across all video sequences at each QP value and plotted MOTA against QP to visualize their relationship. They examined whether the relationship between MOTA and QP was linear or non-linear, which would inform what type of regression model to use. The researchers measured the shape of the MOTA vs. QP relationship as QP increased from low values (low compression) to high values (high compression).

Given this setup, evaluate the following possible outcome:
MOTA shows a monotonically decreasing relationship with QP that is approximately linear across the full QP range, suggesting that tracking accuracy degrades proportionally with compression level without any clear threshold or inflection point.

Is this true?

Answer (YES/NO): NO